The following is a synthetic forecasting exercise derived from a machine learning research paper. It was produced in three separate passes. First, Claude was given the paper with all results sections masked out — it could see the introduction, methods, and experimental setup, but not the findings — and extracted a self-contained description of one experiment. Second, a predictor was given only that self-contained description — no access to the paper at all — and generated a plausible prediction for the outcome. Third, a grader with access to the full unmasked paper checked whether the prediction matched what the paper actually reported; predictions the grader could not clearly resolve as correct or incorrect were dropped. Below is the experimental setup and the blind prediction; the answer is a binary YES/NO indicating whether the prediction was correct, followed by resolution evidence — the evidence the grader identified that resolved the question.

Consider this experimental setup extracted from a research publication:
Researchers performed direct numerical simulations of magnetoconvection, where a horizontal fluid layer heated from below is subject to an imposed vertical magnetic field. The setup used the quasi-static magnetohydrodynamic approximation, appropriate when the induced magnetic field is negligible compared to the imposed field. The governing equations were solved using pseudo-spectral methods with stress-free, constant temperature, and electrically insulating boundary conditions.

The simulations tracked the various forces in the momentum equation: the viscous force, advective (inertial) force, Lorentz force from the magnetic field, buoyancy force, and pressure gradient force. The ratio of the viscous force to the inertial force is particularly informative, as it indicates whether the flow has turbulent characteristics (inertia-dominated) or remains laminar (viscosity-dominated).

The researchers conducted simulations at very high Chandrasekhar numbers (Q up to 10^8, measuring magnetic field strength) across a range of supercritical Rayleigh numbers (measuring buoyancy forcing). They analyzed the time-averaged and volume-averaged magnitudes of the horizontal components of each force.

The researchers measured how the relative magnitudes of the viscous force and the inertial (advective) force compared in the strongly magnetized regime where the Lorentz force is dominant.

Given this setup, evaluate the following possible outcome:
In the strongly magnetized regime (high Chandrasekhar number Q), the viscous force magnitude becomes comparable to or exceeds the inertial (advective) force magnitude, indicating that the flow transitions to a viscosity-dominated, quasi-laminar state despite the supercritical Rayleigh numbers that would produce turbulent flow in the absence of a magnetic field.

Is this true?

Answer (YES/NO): YES